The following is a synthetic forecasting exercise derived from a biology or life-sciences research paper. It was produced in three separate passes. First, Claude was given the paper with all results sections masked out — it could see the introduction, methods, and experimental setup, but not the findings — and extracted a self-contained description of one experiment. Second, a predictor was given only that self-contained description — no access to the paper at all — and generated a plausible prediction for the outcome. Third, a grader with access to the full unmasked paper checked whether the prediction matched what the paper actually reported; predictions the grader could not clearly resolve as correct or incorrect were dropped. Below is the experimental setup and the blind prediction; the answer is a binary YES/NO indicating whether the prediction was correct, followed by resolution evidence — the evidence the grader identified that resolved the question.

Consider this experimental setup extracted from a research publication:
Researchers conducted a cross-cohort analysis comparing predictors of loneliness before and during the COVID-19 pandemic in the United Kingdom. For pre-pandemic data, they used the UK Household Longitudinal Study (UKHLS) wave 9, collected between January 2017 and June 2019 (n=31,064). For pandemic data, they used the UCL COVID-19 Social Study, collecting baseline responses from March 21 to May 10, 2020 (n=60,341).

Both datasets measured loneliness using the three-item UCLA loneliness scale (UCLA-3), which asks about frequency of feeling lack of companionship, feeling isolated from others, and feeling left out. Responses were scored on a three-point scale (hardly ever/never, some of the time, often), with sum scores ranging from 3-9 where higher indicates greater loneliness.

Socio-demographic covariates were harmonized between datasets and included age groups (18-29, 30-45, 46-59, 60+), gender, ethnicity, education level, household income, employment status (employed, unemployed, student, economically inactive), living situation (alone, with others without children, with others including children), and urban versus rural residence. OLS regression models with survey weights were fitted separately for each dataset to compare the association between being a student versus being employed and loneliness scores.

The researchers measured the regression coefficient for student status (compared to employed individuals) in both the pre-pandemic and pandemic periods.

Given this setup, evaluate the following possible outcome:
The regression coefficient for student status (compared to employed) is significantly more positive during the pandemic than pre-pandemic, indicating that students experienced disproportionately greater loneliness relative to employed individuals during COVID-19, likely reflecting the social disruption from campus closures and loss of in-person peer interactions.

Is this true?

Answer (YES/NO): YES